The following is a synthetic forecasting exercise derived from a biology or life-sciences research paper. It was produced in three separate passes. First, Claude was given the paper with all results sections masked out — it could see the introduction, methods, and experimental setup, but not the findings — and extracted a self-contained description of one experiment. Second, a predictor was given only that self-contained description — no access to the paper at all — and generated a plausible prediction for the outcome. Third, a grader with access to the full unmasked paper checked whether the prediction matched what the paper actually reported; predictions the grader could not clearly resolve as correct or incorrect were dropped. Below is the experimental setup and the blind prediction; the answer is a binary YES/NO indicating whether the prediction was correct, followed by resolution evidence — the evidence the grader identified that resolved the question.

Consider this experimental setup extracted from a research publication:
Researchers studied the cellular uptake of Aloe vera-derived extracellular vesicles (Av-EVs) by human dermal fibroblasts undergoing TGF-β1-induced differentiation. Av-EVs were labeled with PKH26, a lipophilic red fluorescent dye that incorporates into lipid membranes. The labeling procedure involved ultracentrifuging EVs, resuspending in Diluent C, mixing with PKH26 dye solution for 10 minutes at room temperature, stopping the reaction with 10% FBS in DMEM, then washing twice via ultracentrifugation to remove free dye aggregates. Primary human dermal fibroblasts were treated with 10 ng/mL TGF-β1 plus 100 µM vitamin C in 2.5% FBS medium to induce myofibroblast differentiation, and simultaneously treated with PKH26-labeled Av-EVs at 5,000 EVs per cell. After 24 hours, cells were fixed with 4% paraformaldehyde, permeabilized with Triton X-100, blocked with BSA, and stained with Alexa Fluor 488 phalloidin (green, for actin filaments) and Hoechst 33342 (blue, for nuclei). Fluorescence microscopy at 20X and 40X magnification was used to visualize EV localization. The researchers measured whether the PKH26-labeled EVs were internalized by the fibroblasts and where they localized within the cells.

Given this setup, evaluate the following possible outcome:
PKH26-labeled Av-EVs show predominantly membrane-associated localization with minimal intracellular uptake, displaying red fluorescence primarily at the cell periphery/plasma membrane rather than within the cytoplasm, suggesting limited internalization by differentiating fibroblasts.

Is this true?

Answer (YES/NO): NO